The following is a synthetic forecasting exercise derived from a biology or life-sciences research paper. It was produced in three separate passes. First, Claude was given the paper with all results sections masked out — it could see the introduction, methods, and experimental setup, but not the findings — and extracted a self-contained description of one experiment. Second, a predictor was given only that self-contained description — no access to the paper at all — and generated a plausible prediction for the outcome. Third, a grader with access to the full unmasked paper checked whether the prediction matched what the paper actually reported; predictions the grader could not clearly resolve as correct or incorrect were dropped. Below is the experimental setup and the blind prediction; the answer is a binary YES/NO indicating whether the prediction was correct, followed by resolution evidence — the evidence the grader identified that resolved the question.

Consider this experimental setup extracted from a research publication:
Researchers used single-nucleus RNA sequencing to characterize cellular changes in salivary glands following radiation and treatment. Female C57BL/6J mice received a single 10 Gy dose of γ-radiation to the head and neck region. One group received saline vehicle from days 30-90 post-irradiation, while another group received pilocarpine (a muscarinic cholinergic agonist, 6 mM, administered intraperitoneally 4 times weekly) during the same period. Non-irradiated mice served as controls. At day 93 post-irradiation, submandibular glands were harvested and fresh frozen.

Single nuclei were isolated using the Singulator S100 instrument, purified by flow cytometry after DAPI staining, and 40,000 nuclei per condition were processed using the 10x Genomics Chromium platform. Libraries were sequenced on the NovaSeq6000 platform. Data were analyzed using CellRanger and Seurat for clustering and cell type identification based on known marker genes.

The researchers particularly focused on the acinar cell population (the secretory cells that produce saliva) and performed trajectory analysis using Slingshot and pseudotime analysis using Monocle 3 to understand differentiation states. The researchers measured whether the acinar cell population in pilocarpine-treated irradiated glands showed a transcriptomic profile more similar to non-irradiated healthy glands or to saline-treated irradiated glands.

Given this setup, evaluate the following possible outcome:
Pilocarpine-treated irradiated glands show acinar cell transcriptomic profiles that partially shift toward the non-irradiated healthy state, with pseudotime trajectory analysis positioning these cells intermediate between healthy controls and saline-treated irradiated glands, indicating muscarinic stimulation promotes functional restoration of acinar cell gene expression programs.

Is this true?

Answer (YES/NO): YES